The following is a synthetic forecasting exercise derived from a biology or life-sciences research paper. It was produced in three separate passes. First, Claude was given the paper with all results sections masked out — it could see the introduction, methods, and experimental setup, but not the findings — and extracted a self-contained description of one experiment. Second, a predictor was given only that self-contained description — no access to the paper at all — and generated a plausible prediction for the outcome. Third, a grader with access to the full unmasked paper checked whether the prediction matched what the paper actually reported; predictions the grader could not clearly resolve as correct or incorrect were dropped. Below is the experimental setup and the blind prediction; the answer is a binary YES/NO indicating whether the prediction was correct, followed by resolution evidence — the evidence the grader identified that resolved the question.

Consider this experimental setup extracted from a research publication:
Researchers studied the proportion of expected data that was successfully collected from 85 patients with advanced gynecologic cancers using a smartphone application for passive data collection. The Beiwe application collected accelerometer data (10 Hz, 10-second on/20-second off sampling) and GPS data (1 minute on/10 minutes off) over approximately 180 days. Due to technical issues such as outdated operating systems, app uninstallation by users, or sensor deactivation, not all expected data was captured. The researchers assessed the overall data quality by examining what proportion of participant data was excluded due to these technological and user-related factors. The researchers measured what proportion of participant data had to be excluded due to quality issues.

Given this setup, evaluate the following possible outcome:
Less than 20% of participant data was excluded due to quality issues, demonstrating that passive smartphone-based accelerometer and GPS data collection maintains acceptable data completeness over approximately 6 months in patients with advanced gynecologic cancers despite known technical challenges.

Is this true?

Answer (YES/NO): NO